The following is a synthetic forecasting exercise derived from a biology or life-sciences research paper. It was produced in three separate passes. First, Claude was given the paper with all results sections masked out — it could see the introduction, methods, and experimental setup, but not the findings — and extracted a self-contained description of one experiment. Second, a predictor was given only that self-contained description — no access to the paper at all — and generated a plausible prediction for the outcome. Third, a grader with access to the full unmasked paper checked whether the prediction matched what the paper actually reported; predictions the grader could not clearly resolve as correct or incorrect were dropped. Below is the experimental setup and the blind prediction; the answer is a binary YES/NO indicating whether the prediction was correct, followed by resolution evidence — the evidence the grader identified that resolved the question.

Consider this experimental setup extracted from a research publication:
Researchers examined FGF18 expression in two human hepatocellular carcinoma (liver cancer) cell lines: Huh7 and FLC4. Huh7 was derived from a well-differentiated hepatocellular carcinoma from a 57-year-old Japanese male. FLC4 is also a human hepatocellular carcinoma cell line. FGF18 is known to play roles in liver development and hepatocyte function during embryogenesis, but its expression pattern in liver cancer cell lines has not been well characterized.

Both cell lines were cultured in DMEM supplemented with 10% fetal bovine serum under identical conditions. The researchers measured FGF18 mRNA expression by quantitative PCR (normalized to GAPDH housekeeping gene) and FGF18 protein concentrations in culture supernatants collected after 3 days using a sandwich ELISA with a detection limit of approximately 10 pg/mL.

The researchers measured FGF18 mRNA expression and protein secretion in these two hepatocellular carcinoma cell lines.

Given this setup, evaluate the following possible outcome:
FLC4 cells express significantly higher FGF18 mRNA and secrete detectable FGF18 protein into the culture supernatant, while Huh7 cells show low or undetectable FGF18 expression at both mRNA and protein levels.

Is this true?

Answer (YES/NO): NO